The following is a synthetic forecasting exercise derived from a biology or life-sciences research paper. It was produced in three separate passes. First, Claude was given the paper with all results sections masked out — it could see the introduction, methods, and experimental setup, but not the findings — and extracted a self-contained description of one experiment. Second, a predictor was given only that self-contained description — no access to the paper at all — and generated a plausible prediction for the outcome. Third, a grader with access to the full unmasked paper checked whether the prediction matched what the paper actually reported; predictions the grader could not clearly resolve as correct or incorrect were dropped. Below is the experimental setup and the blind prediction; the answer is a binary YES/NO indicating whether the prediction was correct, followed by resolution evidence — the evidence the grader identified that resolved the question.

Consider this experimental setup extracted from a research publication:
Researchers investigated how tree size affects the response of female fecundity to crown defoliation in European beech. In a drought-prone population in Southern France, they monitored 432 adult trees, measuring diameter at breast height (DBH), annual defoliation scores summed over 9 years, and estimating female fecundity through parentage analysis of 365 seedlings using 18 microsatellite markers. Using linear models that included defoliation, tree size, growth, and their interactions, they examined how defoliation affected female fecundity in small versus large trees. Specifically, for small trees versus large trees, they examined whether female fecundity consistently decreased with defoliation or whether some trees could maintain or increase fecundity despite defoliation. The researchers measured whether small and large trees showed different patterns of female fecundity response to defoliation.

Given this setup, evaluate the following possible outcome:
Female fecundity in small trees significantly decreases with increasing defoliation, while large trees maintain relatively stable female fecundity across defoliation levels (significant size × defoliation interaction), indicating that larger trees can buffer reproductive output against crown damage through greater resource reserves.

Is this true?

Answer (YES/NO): NO